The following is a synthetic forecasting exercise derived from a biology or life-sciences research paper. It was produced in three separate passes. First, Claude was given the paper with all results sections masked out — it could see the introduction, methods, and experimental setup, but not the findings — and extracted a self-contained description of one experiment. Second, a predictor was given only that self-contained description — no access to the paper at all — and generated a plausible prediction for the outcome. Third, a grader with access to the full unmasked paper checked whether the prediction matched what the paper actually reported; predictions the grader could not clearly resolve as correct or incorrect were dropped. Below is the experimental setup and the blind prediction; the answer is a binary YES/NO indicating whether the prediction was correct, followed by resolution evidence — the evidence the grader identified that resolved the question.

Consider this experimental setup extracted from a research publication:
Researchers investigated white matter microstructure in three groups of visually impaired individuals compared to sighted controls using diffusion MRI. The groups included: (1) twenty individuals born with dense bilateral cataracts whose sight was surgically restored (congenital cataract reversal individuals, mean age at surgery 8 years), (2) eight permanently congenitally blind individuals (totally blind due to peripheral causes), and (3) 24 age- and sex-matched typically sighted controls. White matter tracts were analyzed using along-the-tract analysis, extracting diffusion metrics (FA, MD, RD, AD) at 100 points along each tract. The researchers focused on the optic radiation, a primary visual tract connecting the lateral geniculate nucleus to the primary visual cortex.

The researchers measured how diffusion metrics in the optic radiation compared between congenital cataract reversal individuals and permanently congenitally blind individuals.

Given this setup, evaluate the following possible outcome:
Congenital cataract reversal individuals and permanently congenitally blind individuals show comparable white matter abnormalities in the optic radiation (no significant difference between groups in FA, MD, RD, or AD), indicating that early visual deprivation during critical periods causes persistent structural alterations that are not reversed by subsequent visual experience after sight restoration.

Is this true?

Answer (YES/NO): NO